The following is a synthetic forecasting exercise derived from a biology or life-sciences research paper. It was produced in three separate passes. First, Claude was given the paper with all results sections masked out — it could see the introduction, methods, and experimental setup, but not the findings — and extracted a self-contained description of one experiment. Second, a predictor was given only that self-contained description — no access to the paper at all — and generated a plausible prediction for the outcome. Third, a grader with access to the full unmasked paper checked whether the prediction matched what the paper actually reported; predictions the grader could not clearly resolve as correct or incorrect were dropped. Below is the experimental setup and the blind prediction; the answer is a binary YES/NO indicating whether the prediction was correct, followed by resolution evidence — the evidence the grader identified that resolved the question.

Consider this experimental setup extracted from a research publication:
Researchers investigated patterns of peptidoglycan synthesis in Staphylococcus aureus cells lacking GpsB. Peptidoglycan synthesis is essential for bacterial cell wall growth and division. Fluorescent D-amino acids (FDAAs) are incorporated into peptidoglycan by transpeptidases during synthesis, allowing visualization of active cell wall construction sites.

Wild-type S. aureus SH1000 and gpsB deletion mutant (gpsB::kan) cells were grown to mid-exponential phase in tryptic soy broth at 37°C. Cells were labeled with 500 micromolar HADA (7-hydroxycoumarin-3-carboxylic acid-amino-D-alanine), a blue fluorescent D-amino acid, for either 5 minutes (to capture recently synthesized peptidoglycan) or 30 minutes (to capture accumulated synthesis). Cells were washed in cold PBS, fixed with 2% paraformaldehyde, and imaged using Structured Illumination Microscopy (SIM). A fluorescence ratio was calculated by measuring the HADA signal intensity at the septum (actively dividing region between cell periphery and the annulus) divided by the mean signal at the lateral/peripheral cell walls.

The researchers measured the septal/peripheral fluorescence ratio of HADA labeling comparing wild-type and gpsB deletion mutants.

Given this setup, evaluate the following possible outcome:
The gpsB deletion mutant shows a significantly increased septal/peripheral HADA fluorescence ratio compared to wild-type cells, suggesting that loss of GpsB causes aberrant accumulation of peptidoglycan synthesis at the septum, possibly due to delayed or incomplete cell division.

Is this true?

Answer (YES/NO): YES